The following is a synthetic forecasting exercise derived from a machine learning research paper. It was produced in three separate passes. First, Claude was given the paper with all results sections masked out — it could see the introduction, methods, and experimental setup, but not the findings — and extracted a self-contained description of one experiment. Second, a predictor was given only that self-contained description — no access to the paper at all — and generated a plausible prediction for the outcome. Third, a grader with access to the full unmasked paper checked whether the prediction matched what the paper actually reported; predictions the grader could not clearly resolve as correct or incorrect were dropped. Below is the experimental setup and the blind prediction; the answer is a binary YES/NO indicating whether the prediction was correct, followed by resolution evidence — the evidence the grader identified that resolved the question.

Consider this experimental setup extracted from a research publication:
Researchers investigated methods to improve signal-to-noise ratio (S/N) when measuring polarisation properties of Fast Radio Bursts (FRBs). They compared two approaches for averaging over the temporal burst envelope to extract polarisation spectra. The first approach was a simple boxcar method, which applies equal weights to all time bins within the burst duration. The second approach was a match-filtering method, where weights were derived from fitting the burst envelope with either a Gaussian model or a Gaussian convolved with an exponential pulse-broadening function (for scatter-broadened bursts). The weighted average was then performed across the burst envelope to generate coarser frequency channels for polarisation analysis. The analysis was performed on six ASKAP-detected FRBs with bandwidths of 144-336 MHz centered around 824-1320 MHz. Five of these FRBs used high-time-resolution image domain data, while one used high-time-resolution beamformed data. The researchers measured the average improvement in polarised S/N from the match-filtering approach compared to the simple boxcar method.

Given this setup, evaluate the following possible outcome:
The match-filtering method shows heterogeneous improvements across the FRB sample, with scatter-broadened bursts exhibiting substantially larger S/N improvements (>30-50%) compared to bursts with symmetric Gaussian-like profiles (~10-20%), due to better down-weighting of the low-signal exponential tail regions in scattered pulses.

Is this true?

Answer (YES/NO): NO